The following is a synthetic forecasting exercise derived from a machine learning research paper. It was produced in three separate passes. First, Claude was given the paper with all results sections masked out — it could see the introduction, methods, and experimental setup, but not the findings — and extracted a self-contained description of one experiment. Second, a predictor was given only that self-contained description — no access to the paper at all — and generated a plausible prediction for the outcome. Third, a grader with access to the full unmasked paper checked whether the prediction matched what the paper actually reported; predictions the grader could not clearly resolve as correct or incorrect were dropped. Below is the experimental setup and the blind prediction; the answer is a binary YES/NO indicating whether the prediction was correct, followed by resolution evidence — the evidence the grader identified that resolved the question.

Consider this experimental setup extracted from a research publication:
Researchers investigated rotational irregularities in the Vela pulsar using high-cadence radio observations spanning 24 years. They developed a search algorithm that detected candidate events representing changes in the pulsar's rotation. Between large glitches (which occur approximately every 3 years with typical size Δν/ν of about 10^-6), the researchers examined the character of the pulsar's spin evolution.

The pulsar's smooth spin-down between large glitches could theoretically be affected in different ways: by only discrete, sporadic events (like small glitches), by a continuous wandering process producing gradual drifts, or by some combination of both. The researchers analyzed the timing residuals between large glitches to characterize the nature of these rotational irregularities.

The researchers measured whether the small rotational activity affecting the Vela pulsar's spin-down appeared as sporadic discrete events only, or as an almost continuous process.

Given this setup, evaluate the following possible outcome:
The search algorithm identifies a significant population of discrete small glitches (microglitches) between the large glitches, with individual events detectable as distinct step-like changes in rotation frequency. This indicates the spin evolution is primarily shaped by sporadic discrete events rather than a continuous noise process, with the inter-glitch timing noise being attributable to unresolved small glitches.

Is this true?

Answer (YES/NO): NO